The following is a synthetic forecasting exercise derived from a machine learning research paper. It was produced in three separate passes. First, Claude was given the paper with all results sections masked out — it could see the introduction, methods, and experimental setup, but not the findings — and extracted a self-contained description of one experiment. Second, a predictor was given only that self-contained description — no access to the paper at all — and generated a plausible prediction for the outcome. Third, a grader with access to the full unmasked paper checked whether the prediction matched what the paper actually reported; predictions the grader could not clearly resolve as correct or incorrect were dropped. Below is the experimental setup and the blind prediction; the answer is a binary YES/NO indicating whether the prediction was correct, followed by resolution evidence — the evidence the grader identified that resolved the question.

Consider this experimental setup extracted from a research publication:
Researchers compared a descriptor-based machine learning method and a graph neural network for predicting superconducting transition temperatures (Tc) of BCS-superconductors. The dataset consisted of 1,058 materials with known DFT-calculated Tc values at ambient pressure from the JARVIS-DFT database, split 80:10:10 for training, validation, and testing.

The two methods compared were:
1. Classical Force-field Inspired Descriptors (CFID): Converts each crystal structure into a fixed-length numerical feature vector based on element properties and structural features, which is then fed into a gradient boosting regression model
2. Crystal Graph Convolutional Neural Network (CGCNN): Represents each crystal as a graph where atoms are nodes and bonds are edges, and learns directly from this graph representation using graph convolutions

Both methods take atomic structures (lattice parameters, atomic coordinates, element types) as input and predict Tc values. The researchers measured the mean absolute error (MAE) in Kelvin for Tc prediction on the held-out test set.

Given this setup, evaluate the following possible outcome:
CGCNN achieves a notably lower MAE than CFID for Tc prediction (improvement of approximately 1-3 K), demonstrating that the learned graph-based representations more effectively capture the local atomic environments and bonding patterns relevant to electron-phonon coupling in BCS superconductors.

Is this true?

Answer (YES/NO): NO